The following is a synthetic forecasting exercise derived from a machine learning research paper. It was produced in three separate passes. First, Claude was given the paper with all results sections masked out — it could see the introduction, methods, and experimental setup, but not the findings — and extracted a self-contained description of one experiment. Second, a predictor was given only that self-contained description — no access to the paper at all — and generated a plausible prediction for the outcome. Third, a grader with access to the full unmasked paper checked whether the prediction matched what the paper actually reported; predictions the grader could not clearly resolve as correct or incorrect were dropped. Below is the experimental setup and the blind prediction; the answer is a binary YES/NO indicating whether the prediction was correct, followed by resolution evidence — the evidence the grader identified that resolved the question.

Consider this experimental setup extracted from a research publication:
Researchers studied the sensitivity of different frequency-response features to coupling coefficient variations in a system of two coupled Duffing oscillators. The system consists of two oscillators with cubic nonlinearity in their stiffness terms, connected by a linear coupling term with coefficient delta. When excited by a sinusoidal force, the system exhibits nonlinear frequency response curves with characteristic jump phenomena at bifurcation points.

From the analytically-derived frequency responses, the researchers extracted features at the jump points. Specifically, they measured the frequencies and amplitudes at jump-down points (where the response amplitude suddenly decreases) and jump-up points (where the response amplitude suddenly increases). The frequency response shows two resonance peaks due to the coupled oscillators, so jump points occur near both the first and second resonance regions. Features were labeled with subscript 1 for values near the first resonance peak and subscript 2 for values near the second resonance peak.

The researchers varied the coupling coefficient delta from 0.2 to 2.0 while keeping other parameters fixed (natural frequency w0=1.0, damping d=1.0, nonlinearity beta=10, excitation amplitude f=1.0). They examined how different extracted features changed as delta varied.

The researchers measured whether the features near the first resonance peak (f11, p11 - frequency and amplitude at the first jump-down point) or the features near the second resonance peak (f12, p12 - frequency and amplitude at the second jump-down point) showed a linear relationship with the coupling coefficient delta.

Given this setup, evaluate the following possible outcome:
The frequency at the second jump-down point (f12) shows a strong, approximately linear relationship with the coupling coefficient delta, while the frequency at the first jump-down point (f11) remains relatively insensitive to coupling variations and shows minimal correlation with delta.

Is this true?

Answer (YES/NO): YES